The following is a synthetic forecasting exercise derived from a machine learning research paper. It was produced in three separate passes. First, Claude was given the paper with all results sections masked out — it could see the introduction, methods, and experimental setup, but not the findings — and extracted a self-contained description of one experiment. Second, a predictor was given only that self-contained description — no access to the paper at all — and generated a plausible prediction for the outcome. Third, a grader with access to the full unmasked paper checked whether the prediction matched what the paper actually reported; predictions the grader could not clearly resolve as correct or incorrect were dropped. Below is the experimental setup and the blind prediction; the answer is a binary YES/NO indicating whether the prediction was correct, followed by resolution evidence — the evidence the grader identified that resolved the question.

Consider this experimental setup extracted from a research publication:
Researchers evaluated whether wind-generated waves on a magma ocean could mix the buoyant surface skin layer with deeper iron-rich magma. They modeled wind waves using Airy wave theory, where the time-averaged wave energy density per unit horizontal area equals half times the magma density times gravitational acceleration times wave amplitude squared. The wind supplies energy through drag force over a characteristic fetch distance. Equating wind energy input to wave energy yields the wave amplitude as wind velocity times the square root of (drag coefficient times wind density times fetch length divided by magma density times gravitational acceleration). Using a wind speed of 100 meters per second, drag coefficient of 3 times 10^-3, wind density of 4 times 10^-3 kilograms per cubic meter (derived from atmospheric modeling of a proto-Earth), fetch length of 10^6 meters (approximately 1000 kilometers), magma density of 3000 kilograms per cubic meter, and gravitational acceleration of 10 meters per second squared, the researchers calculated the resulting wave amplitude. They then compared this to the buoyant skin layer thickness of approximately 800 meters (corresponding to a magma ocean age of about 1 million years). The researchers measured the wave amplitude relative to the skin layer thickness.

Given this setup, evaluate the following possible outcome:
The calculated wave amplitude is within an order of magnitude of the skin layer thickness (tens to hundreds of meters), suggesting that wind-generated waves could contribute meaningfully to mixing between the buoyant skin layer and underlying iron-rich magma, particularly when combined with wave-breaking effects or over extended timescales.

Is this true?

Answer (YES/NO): NO